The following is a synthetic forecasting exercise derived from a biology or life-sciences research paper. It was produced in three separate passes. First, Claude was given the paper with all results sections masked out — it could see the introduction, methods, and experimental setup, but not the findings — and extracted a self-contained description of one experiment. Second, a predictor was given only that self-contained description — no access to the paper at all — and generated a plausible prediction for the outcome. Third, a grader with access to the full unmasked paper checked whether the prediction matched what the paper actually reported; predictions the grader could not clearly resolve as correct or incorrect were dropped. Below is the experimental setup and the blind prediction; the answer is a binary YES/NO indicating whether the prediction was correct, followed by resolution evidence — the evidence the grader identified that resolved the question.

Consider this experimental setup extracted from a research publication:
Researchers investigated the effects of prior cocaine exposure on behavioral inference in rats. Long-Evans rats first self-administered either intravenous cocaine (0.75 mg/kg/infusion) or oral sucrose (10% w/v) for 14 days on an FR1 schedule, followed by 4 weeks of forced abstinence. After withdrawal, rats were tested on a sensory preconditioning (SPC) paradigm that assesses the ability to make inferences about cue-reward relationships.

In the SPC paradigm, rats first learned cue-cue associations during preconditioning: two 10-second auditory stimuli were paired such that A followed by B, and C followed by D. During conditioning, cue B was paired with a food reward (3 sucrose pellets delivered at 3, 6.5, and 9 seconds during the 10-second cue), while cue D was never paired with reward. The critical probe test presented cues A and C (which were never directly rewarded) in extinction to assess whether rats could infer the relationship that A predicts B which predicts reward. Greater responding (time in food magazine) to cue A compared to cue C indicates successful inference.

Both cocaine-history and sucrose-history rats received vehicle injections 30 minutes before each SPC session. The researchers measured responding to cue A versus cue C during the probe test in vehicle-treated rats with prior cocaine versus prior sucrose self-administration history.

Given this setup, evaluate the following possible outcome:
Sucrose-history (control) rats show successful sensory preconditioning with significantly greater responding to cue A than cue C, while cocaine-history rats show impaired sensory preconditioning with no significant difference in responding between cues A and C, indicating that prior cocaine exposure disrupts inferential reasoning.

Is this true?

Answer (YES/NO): YES